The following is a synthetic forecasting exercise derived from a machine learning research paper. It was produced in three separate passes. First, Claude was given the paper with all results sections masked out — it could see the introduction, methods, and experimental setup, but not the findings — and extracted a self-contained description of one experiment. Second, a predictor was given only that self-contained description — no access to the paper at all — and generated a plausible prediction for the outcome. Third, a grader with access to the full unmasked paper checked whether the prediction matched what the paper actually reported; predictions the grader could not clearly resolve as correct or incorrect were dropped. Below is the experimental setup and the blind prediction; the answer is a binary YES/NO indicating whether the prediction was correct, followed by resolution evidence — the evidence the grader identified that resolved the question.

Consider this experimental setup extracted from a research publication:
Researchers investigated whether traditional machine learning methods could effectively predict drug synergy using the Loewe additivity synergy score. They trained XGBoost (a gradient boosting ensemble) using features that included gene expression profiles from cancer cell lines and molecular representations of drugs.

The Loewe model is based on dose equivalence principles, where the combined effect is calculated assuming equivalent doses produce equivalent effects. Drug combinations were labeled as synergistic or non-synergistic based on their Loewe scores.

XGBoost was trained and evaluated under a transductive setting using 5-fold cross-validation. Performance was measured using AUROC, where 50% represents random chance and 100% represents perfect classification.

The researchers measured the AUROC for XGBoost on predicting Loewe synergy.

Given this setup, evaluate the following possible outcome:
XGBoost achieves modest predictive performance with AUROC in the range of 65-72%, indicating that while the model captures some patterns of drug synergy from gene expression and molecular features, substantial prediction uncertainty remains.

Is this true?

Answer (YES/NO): NO